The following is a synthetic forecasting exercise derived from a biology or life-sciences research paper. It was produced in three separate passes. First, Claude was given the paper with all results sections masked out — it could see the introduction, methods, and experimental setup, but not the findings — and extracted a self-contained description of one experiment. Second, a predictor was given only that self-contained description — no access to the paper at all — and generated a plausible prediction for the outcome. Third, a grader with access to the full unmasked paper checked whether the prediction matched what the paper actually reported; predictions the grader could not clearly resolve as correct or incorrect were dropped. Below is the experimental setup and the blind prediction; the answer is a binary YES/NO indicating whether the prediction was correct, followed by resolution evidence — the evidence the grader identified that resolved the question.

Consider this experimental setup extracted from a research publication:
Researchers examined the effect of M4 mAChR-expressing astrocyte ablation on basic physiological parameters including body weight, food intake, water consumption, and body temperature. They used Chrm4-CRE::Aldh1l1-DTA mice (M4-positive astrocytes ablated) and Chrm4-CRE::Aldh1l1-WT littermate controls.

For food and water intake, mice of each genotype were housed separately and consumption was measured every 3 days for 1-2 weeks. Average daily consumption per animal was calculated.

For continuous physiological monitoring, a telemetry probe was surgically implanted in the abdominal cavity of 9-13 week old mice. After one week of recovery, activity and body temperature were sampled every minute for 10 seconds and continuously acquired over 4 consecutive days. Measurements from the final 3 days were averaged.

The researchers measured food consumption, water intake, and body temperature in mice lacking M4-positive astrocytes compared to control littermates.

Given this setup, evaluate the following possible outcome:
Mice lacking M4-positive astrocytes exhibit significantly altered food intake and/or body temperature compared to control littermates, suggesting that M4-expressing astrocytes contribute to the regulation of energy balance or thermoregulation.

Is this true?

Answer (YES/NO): NO